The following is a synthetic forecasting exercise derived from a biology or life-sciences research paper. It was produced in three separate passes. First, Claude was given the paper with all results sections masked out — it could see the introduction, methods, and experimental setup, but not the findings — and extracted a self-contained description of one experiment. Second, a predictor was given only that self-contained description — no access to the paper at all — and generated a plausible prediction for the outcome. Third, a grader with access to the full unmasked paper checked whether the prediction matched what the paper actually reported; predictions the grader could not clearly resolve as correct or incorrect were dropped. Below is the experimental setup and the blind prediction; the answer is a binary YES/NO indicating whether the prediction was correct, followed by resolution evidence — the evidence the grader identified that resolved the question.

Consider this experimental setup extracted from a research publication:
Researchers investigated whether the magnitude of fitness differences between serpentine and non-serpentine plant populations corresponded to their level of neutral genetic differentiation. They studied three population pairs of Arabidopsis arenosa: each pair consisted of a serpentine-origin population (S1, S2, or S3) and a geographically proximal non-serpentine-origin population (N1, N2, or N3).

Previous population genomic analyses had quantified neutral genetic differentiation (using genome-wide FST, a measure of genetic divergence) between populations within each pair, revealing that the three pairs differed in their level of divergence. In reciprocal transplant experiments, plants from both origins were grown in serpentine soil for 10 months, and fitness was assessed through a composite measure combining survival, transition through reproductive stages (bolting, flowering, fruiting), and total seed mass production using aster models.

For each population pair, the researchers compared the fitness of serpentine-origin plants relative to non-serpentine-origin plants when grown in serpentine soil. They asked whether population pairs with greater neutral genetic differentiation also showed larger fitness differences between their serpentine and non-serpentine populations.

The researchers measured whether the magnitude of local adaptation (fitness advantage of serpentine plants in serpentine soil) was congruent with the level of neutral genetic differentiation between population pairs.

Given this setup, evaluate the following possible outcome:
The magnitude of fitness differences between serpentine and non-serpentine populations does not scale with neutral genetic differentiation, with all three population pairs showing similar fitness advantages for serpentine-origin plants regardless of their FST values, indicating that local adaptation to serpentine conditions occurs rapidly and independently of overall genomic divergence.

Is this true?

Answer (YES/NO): NO